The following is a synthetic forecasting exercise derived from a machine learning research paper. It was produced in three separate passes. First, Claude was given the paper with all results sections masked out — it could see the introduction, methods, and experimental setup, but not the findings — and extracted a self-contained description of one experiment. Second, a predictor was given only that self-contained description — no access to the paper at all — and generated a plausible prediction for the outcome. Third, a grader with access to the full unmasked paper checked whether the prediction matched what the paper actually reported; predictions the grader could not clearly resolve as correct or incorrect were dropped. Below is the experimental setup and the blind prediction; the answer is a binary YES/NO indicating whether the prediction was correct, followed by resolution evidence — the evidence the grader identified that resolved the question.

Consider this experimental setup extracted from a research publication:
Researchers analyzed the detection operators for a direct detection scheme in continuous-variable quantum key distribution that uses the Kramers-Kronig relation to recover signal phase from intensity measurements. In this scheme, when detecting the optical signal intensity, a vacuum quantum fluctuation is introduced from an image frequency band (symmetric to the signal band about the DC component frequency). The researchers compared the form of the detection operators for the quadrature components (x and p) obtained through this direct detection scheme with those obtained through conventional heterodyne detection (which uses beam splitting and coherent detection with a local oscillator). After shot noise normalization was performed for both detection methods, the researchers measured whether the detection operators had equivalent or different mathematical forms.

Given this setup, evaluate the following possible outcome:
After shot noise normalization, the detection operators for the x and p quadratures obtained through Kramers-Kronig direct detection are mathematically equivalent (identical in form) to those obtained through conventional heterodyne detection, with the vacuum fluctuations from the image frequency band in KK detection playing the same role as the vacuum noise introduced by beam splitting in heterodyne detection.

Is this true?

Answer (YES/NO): YES